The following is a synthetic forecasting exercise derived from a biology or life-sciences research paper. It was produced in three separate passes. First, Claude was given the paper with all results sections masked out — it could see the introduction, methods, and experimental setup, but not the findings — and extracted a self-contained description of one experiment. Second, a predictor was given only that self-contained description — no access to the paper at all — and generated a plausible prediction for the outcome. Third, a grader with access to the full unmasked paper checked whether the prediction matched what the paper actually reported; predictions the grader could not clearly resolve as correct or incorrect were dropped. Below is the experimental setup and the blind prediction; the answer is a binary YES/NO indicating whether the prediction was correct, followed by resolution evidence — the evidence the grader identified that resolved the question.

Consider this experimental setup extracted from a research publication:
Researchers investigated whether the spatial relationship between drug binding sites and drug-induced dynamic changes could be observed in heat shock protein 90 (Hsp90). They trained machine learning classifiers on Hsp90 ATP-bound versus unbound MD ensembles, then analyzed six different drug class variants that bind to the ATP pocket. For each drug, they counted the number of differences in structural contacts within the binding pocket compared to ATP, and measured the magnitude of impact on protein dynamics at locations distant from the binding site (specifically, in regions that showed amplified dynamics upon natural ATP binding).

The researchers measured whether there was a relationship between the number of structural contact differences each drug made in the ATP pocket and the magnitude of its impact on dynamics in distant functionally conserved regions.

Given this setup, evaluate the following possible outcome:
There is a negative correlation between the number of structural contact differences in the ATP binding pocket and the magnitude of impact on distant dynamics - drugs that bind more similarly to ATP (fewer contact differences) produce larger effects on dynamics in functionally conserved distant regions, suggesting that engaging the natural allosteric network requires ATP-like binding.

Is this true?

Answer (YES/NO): NO